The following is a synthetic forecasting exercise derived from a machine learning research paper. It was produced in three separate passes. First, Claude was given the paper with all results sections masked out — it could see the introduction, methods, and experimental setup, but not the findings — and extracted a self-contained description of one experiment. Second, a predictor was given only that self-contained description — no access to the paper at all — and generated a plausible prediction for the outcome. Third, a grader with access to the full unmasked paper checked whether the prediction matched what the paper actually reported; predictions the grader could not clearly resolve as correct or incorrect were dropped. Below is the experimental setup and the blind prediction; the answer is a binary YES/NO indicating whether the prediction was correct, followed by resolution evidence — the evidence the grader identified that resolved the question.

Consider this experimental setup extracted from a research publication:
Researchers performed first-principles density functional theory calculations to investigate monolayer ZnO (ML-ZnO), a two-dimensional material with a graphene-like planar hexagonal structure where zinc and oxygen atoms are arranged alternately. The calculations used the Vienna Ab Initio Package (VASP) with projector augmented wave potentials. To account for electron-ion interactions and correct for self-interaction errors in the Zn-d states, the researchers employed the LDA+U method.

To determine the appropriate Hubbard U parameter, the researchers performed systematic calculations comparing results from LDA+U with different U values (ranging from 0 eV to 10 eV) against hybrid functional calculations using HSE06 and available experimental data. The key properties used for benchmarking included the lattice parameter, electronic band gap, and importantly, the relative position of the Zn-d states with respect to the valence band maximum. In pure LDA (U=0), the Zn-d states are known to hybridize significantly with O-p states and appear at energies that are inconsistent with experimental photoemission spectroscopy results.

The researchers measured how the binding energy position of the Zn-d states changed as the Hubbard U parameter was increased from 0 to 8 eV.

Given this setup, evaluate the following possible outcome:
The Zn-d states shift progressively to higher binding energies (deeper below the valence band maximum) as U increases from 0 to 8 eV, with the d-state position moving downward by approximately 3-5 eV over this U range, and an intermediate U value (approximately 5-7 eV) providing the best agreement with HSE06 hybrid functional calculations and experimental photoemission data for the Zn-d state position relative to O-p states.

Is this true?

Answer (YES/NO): NO